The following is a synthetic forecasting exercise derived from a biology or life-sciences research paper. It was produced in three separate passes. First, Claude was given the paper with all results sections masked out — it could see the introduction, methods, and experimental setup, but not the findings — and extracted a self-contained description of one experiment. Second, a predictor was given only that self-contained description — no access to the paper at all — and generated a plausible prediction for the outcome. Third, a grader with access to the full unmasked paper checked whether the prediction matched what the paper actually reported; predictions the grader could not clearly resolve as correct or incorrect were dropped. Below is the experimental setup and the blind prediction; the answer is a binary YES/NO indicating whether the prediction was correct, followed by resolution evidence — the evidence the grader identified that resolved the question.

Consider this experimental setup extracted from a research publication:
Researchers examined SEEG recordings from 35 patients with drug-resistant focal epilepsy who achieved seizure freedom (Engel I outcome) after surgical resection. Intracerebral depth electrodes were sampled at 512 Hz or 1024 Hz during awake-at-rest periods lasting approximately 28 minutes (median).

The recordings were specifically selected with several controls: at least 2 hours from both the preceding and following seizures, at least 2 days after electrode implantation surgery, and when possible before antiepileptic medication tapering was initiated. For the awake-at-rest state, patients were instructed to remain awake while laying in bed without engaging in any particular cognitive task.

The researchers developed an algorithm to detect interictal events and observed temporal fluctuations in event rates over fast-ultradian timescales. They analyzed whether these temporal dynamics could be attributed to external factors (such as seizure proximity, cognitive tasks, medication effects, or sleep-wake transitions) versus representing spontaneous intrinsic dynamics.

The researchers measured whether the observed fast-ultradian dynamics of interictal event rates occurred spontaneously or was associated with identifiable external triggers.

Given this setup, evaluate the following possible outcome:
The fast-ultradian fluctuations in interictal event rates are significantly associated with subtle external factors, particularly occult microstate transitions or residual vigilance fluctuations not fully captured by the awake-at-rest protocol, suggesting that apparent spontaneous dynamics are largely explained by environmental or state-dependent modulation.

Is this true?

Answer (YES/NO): NO